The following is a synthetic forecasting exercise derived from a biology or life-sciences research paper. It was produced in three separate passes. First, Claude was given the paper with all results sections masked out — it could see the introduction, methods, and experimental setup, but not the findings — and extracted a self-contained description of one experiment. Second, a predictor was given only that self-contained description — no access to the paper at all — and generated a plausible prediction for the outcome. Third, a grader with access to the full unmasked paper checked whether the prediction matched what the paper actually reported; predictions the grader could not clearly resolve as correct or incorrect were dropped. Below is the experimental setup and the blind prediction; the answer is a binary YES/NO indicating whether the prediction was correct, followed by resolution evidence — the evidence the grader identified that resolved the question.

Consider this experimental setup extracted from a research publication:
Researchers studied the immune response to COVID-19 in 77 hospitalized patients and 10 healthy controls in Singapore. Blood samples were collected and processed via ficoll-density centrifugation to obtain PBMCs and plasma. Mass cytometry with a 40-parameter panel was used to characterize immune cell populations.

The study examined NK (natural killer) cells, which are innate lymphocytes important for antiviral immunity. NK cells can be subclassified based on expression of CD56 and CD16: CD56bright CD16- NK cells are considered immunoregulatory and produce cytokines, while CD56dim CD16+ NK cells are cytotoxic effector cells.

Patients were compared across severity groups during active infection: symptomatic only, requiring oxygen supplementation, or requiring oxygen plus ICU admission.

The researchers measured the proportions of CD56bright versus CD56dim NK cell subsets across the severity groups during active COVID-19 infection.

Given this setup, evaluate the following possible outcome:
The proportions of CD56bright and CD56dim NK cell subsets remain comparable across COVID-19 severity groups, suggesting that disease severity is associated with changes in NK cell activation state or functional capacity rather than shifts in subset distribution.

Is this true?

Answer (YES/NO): YES